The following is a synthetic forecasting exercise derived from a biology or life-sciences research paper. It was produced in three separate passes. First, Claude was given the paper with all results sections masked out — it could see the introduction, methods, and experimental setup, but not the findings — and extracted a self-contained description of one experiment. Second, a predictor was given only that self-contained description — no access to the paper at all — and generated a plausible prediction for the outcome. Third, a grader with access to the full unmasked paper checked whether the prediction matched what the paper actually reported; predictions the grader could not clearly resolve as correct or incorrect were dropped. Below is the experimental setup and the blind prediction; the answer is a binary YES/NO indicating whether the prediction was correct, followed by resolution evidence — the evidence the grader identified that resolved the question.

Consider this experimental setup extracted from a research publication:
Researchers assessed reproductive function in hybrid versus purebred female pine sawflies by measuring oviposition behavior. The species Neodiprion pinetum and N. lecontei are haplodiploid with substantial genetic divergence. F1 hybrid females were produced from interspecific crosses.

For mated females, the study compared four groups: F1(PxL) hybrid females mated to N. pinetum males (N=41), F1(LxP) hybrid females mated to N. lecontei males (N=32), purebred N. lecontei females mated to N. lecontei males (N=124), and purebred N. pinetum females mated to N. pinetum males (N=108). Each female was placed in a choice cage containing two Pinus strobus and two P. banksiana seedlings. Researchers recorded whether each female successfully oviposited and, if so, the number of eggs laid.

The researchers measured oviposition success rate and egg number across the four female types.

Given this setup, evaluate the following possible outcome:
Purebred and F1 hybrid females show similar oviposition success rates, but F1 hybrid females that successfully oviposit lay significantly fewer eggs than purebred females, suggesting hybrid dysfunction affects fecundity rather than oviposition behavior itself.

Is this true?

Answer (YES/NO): NO